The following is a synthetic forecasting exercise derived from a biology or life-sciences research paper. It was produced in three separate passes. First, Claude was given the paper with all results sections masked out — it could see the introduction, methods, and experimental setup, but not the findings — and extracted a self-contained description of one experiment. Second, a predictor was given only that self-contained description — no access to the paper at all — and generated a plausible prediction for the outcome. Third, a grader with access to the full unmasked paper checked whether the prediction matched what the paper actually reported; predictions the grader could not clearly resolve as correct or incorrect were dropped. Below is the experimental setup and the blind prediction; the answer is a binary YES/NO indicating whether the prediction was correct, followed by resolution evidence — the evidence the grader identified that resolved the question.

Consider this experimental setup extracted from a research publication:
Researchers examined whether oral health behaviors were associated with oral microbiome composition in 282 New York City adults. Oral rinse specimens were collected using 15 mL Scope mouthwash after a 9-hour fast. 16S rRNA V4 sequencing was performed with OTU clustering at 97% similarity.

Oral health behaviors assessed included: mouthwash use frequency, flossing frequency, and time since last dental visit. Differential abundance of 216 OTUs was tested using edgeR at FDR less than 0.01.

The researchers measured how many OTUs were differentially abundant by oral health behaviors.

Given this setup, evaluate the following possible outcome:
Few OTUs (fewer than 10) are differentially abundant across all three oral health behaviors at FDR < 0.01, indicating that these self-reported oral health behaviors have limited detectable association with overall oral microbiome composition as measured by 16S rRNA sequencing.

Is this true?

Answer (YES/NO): NO